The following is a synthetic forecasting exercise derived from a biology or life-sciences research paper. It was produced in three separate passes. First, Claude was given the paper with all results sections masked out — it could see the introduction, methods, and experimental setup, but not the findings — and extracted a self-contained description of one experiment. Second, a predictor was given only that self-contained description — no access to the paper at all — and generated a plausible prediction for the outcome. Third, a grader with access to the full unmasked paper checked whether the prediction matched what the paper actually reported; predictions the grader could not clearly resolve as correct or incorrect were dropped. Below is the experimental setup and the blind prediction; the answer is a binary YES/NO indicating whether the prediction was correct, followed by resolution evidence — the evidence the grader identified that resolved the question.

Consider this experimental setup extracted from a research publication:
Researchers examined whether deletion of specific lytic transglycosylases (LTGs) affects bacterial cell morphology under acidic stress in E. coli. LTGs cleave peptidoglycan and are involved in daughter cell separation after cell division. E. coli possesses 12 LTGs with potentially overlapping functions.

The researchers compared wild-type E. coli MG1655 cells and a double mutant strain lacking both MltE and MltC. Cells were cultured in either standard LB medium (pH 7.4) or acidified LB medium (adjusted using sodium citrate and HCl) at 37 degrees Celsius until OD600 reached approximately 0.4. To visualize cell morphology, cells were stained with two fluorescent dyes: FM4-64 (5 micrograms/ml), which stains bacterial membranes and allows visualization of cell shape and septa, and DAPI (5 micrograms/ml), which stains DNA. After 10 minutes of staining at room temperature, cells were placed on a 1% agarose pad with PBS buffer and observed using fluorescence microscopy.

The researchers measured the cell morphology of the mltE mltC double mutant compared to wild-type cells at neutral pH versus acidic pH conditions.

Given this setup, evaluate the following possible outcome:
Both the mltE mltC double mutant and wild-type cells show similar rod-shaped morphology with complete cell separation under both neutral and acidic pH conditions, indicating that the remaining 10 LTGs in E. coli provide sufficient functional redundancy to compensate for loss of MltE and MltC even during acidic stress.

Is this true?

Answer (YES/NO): NO